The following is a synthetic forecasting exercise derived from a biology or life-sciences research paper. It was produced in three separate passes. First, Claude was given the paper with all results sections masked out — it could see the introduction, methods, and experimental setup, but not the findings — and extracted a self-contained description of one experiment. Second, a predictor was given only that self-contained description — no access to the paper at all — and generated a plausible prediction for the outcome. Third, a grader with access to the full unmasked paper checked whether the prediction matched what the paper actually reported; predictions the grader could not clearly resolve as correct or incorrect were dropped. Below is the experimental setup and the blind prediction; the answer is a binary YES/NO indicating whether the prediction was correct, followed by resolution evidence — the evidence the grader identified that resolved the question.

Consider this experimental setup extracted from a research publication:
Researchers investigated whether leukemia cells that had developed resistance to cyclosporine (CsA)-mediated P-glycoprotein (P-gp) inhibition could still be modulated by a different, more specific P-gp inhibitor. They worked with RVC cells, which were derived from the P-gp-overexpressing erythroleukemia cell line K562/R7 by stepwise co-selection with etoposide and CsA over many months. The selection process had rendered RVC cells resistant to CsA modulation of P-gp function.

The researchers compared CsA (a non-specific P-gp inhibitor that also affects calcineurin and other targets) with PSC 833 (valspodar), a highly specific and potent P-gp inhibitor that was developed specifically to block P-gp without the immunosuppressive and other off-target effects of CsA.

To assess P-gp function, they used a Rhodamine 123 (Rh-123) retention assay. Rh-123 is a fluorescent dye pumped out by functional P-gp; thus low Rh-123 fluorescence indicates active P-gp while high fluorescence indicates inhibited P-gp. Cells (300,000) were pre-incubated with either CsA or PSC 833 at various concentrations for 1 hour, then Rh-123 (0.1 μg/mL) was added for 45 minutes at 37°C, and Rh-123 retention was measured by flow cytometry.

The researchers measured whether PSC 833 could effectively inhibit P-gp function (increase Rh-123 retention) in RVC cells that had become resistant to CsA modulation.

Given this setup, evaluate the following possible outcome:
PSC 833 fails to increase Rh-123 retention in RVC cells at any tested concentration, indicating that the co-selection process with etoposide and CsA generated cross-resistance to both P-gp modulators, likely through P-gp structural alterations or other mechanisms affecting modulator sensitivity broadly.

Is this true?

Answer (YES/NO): NO